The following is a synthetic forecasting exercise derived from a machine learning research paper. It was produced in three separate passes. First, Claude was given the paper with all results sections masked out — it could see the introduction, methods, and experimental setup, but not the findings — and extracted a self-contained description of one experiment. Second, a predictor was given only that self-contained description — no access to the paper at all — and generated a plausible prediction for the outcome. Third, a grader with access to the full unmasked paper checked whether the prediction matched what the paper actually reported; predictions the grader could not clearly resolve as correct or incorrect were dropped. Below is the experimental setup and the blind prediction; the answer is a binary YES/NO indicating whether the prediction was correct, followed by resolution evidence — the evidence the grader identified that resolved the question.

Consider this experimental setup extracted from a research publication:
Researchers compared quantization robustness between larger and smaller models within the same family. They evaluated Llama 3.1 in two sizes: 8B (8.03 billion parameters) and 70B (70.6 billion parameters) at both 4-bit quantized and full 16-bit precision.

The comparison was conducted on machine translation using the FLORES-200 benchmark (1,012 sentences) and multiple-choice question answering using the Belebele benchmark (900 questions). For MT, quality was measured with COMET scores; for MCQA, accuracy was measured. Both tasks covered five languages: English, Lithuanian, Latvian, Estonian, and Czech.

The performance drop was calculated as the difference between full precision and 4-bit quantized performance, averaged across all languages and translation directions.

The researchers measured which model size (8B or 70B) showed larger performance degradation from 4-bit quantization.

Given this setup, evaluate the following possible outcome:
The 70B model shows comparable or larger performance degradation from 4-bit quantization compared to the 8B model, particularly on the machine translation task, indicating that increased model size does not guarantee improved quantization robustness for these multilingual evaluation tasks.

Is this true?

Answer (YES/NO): NO